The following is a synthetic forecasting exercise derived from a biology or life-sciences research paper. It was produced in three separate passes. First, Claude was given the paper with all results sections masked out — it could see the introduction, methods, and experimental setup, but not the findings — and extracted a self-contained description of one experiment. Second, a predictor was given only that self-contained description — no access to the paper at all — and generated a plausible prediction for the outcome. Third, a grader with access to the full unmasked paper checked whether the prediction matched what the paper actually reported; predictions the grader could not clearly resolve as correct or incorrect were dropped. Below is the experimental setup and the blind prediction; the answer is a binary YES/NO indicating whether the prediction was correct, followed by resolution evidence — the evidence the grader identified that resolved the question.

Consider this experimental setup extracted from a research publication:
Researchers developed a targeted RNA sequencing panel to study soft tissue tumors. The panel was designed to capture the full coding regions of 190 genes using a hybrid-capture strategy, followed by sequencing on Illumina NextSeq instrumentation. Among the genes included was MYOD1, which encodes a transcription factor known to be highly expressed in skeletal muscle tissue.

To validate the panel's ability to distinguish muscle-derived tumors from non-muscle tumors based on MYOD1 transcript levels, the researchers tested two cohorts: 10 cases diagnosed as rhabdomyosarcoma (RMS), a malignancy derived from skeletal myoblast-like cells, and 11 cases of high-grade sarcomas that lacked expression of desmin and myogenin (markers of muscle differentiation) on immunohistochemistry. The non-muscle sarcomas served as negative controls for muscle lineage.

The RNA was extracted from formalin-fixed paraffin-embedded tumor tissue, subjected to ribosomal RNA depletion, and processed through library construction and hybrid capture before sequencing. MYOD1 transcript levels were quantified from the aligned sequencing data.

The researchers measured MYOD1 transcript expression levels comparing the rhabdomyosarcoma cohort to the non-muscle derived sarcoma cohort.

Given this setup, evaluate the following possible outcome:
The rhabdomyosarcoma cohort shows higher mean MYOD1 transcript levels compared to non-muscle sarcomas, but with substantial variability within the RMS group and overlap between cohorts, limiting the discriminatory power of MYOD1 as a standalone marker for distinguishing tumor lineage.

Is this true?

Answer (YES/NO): NO